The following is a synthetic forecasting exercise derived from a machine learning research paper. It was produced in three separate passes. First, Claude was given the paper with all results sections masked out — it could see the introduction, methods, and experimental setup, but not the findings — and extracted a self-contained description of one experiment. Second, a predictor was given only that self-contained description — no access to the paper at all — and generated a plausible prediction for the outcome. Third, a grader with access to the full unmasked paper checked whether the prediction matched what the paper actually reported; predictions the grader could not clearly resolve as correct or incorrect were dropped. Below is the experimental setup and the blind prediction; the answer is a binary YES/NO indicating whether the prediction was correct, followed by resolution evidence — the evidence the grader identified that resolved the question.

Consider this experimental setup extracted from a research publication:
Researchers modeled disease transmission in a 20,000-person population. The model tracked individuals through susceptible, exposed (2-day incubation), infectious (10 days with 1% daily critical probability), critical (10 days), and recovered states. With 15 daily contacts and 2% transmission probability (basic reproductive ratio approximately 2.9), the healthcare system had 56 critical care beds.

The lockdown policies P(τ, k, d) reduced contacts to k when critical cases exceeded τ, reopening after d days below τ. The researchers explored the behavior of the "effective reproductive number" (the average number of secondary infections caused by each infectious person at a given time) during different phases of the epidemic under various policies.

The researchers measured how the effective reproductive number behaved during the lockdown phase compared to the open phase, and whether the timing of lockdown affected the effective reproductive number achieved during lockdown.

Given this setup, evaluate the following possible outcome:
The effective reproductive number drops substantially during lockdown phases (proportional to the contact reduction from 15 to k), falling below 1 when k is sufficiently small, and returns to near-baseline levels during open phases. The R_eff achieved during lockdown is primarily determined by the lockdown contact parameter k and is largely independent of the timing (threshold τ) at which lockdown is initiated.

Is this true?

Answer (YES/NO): NO